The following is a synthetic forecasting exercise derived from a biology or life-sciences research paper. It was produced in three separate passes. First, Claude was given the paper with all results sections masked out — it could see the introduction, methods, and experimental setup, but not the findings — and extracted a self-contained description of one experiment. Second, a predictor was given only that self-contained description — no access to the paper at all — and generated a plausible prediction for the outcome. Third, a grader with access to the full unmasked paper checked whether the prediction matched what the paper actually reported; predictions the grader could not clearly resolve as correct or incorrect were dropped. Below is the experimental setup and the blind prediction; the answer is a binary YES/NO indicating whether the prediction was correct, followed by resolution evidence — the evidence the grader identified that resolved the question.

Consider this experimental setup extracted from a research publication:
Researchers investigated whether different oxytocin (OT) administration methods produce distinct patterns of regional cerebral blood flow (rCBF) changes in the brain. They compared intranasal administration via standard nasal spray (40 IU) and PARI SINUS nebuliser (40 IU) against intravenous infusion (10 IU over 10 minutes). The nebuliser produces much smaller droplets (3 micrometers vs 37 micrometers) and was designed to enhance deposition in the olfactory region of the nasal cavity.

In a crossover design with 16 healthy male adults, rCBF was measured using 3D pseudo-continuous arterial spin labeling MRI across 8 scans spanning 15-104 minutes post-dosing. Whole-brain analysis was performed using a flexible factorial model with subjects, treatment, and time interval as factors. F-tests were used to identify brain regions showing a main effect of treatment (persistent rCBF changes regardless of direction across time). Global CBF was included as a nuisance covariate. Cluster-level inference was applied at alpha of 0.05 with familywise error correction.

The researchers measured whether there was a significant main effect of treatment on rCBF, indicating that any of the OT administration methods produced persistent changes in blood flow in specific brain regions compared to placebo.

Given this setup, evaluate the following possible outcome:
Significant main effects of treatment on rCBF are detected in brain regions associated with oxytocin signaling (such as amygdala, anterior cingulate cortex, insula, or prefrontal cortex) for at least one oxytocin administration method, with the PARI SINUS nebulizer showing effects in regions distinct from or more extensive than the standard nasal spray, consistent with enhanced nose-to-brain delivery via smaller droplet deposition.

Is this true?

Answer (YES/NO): NO